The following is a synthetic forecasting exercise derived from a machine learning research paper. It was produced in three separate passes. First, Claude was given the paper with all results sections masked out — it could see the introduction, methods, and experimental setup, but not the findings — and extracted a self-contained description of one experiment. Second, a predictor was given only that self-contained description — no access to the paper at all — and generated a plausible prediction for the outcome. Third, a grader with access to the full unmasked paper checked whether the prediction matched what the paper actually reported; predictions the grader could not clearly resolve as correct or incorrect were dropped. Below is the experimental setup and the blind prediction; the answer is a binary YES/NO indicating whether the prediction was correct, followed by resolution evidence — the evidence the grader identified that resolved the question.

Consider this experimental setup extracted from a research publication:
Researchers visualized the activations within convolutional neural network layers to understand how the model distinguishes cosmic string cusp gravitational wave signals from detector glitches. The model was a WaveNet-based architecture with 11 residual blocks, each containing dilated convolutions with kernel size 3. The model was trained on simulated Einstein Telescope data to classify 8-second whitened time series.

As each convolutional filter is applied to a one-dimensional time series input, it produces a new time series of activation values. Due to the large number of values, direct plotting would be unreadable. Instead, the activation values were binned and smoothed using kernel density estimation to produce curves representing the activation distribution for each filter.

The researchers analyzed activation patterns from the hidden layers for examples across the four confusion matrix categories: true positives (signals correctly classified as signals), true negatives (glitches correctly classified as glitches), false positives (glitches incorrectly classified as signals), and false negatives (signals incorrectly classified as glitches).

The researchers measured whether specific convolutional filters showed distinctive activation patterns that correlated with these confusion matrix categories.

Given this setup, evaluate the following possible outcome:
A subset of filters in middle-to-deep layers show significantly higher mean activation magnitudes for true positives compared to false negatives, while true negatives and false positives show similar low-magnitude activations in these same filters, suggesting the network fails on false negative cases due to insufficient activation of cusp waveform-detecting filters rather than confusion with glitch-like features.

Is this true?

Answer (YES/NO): NO